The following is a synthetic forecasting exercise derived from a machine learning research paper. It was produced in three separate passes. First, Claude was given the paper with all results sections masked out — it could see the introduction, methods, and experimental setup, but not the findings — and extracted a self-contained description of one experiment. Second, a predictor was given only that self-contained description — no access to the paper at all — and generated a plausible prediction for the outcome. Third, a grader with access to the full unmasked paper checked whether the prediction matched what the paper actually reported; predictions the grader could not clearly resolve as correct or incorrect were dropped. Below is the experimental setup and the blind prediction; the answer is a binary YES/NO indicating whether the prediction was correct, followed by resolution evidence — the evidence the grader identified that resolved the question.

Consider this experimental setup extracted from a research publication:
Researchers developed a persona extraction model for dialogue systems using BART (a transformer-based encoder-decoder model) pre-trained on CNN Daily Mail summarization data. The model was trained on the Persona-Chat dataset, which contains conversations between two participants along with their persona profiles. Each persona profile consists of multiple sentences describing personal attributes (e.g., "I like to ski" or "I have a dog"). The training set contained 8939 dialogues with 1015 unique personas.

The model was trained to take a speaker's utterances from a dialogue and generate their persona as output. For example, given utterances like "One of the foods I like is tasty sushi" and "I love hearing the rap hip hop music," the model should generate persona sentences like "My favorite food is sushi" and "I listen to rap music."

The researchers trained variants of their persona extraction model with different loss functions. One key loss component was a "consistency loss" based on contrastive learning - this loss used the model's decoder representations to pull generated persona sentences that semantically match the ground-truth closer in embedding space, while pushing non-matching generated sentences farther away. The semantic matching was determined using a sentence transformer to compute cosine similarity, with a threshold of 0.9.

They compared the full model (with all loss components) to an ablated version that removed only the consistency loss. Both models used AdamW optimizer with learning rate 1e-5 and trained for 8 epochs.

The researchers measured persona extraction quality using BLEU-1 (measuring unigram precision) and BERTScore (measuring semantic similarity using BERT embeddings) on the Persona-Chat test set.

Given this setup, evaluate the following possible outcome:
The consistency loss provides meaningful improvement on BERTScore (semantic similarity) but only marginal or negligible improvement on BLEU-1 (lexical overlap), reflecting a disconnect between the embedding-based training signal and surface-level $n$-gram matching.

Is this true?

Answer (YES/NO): NO